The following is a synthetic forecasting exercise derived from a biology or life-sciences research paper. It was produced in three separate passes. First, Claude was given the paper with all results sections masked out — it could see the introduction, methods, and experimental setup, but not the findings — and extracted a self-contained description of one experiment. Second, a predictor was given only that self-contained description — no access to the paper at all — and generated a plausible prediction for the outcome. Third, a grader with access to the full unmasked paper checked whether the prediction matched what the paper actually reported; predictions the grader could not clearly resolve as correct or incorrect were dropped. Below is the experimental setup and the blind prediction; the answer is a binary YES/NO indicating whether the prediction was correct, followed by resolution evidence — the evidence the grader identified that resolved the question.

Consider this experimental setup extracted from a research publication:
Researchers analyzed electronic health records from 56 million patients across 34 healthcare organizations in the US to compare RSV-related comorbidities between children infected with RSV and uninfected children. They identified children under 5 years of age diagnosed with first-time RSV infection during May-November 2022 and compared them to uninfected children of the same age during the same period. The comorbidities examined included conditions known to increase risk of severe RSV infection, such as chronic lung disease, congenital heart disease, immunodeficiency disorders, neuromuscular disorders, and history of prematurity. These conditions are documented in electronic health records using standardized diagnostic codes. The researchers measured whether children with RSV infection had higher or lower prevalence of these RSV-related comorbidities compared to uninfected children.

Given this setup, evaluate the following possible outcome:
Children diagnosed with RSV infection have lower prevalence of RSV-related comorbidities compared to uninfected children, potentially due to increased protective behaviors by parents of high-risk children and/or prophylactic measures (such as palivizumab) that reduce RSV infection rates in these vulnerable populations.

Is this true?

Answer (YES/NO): NO